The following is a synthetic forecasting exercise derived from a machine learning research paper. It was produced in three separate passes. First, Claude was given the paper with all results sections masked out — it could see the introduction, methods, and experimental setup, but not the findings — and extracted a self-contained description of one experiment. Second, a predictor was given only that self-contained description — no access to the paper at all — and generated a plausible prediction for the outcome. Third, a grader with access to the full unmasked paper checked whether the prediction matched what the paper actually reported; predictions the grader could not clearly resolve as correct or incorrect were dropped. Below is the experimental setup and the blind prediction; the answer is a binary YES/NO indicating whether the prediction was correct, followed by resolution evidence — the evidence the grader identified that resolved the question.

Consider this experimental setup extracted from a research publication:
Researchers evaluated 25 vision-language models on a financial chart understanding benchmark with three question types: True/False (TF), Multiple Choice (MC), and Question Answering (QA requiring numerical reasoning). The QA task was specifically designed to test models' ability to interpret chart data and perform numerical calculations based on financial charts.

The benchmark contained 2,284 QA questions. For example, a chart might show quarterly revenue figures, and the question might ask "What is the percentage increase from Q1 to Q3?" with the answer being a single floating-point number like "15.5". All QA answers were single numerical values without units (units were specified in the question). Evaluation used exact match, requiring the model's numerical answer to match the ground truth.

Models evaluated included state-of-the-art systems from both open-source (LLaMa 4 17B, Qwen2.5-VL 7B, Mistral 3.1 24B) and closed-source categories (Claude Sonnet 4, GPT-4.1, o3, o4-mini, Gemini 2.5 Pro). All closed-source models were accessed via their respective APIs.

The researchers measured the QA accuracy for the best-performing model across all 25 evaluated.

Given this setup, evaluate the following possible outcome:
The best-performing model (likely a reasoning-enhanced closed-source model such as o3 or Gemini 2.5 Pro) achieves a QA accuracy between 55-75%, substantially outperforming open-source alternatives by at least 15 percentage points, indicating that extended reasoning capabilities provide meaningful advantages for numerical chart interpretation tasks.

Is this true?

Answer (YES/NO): NO